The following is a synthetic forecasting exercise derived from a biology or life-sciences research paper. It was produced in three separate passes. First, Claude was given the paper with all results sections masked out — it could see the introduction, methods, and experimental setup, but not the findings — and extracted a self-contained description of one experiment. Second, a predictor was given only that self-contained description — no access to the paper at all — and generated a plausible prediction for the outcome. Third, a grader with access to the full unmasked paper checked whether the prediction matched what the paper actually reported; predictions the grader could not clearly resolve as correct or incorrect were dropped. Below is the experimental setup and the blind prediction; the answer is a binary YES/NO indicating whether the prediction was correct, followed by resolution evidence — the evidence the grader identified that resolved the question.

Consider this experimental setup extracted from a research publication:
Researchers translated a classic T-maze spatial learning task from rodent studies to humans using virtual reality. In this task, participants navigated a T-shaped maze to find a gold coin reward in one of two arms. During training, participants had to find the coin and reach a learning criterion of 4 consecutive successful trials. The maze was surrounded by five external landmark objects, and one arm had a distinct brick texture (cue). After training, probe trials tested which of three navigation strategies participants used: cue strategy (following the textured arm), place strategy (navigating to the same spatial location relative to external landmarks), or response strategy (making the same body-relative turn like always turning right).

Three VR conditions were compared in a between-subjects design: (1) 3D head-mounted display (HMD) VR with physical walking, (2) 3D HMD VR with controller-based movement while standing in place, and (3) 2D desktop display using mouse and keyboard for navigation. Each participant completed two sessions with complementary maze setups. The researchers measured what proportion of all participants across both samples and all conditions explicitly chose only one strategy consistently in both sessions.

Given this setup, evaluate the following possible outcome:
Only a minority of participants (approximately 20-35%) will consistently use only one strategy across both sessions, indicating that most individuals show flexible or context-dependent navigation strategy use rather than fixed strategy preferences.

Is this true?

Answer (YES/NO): YES